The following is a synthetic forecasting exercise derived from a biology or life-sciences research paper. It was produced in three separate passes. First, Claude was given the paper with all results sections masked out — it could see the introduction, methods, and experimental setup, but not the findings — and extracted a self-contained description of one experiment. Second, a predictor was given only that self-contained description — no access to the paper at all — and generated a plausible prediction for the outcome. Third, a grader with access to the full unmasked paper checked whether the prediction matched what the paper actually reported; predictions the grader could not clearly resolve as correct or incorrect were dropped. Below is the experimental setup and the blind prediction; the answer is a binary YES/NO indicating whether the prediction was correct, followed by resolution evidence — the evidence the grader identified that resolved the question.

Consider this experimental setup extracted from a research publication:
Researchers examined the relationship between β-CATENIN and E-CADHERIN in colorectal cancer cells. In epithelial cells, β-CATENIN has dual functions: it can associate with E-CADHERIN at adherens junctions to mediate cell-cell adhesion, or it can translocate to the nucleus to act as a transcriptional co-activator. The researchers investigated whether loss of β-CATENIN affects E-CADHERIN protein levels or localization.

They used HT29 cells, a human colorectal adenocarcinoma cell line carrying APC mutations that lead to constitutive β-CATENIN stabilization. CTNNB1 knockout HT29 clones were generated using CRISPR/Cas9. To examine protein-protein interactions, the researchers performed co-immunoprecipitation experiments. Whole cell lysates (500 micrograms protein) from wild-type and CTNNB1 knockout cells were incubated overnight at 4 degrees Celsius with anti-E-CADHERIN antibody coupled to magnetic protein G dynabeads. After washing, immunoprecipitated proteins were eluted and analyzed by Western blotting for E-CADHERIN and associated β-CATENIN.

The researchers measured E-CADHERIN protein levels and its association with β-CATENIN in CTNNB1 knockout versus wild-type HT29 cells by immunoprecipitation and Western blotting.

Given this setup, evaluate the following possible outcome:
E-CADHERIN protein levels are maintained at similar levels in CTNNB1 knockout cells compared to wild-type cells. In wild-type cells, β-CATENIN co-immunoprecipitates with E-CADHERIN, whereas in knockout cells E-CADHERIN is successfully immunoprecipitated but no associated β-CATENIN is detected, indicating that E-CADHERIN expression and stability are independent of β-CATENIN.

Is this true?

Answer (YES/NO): YES